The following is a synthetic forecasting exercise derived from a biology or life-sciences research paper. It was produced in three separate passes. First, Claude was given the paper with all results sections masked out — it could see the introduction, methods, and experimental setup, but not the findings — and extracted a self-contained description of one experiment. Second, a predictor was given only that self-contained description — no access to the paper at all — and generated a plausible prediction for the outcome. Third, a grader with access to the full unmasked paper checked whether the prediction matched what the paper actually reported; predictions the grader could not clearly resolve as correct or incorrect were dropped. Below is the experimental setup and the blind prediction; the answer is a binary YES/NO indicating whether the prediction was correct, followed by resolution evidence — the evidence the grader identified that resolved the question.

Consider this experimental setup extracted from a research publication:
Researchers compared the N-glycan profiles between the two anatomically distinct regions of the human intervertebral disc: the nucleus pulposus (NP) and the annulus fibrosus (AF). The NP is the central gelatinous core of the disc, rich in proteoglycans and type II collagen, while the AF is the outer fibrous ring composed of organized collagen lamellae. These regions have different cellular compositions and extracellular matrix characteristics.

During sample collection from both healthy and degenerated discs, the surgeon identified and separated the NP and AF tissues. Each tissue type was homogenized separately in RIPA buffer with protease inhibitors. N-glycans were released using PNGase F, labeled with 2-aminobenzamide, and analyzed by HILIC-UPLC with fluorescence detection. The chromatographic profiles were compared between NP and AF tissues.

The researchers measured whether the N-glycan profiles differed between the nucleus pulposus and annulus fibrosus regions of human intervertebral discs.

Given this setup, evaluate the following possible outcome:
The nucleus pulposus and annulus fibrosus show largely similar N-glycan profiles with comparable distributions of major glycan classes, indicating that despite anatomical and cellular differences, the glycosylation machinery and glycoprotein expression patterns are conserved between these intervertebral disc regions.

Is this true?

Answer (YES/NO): NO